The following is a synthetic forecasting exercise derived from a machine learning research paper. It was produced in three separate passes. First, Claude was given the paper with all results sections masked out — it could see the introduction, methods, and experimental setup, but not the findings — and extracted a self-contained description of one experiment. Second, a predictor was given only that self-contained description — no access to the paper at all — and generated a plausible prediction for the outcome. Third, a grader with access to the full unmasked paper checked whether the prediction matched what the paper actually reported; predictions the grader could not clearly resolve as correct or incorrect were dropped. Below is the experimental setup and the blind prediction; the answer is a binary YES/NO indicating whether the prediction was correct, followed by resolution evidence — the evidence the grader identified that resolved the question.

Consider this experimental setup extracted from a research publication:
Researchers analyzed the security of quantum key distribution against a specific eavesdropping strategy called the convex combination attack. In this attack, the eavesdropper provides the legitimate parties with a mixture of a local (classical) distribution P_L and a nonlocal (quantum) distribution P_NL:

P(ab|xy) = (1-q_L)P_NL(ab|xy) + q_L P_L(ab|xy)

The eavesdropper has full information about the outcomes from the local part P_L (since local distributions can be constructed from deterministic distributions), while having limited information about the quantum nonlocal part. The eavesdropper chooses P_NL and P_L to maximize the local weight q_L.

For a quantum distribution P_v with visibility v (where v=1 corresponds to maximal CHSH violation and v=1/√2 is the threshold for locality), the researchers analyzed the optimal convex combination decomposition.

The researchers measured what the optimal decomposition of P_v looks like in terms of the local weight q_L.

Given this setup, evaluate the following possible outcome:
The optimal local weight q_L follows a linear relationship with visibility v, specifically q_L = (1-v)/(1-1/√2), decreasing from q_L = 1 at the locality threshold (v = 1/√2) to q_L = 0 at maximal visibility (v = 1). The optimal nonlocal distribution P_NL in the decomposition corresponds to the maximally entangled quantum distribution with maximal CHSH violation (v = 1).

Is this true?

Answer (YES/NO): YES